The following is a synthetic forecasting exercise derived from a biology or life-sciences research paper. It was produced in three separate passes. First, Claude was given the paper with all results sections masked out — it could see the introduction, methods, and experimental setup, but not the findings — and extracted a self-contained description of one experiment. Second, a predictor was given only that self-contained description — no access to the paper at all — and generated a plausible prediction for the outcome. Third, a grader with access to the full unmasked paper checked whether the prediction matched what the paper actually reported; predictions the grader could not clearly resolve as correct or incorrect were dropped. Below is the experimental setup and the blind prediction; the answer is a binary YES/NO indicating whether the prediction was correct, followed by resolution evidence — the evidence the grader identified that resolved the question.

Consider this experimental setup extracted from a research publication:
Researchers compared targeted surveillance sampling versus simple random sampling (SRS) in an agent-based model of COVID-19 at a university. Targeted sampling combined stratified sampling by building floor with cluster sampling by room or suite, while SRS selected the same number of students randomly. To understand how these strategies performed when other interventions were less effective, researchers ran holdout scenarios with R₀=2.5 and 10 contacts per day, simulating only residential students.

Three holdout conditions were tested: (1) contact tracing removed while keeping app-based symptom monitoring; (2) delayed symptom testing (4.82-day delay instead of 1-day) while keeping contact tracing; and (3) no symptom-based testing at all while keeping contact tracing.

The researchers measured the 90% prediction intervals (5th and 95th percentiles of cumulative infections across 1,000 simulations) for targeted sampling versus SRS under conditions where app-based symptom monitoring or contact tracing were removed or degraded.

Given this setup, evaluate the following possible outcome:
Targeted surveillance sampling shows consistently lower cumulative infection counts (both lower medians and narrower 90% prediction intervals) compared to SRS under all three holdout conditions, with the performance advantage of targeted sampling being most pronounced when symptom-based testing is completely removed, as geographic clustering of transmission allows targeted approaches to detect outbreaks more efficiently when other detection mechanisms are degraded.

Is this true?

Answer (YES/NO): NO